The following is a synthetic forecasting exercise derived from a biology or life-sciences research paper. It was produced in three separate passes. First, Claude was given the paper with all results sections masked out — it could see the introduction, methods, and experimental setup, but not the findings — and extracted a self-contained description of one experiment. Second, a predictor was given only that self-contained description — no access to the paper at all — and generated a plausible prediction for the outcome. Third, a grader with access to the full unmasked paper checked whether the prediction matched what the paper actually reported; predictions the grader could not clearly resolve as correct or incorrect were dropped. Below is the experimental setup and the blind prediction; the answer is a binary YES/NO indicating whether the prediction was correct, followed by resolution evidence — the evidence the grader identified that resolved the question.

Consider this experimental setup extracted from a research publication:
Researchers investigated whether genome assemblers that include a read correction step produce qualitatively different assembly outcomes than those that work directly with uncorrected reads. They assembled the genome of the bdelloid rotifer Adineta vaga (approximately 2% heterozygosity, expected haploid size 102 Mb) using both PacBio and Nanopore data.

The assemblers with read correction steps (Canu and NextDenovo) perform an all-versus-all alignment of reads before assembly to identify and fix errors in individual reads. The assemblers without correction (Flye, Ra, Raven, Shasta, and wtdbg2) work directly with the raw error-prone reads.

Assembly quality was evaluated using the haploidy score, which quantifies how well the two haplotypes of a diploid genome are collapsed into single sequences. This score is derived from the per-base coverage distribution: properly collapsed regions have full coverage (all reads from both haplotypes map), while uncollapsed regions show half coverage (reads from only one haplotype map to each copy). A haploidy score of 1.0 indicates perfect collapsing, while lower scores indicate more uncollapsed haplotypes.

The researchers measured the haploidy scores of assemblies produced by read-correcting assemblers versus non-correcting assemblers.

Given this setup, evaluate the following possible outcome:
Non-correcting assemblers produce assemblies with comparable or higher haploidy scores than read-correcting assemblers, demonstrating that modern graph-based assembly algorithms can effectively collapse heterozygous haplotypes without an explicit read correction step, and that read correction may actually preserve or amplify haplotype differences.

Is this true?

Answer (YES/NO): YES